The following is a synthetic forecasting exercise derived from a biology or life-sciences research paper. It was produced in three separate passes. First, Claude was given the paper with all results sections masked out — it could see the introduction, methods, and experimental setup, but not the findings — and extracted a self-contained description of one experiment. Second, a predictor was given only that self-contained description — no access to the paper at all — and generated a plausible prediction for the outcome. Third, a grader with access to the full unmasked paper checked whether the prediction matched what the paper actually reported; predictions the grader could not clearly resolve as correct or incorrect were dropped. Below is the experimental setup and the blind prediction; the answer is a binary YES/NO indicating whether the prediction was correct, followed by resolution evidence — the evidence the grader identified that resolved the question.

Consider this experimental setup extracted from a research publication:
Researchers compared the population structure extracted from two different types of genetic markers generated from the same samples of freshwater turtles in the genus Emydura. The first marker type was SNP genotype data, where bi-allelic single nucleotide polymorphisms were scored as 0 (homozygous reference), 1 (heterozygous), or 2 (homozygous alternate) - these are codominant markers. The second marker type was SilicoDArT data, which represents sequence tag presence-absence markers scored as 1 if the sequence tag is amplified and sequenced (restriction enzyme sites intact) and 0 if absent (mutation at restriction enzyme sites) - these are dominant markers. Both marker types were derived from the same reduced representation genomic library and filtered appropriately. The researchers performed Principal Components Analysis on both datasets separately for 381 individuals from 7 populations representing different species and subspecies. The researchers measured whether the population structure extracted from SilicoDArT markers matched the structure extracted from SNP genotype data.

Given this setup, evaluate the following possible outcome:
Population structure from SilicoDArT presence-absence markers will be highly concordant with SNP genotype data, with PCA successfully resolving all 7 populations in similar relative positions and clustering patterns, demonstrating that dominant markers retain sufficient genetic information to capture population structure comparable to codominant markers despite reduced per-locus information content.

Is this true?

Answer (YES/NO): YES